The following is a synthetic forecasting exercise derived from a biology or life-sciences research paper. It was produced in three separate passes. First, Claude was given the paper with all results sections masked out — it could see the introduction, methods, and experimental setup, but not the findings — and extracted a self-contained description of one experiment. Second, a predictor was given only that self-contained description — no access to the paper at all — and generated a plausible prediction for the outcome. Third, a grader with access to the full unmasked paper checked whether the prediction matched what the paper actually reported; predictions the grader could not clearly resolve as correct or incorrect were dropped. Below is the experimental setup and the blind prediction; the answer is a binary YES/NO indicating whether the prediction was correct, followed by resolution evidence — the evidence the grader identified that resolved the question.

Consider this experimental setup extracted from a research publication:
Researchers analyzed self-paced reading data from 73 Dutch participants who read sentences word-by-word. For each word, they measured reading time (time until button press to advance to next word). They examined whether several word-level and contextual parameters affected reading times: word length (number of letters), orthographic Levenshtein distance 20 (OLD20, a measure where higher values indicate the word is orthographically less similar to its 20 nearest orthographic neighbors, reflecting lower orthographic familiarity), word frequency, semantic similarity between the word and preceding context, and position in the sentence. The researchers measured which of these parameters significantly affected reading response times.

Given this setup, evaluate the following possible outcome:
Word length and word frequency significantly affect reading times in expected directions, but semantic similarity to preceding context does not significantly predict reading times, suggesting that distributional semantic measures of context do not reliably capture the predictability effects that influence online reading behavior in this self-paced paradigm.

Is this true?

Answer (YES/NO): NO